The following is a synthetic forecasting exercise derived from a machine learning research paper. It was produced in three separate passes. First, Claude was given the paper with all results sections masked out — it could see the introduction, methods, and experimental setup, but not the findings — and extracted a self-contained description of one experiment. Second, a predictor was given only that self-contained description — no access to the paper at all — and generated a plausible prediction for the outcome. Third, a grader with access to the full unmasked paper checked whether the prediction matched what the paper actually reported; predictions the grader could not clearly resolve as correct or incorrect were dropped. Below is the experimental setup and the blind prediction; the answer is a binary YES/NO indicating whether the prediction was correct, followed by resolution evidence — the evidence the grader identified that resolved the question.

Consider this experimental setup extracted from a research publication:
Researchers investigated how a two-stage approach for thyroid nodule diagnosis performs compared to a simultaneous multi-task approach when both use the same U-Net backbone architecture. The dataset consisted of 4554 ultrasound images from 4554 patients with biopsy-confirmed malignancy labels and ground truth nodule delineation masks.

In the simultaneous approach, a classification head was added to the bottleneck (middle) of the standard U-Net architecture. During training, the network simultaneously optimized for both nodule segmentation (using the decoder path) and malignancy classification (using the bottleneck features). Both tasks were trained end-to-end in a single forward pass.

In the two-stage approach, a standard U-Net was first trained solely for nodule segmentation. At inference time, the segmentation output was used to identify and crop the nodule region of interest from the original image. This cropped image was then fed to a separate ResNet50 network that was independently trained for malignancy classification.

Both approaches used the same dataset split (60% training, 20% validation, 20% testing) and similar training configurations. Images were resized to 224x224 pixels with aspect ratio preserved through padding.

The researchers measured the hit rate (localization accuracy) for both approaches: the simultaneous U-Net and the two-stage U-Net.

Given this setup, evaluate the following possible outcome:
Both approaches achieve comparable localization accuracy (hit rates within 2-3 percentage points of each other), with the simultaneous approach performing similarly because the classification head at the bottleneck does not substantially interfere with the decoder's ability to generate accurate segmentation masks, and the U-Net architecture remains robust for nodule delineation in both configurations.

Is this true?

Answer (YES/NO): NO